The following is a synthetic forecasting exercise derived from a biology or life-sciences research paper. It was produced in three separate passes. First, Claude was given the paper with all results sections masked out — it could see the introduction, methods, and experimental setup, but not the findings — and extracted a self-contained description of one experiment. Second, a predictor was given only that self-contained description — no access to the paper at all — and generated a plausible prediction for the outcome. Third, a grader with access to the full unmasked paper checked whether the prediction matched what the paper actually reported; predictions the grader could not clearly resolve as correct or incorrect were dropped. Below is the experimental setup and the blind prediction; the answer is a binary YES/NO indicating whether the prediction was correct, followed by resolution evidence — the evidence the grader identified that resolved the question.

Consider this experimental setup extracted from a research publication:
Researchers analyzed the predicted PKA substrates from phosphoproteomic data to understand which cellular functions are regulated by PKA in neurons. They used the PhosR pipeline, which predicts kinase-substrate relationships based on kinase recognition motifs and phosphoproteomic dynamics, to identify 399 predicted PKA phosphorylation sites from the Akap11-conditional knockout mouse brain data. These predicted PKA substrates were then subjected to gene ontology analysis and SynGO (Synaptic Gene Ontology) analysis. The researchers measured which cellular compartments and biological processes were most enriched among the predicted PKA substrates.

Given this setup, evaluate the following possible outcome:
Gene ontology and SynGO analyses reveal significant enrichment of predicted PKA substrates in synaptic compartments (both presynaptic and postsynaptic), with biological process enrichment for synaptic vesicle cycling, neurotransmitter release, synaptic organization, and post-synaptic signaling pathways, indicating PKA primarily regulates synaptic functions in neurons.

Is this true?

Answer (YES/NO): YES